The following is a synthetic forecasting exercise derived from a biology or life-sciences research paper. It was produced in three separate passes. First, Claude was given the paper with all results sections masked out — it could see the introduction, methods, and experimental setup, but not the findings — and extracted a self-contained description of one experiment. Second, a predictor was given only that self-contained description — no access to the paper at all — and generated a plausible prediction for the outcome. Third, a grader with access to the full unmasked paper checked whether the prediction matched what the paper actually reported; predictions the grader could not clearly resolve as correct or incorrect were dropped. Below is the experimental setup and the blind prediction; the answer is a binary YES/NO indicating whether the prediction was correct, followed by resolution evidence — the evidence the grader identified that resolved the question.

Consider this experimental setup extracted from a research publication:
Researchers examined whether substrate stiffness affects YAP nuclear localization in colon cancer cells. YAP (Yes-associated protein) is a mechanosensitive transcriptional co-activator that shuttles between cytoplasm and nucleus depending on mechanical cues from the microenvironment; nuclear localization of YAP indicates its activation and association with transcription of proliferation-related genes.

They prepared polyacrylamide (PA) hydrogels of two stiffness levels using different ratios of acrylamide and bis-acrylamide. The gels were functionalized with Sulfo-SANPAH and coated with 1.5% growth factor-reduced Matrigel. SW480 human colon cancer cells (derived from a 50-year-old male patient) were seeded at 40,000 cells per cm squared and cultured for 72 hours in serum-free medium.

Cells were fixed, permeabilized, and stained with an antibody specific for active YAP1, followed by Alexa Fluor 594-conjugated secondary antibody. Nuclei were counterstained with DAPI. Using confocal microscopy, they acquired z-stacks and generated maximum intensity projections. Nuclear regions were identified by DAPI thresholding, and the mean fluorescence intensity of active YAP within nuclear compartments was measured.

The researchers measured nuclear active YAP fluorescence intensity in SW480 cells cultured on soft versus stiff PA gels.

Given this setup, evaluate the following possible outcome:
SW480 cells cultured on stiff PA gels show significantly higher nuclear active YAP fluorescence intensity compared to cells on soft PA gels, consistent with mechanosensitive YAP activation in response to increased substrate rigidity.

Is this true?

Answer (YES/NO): NO